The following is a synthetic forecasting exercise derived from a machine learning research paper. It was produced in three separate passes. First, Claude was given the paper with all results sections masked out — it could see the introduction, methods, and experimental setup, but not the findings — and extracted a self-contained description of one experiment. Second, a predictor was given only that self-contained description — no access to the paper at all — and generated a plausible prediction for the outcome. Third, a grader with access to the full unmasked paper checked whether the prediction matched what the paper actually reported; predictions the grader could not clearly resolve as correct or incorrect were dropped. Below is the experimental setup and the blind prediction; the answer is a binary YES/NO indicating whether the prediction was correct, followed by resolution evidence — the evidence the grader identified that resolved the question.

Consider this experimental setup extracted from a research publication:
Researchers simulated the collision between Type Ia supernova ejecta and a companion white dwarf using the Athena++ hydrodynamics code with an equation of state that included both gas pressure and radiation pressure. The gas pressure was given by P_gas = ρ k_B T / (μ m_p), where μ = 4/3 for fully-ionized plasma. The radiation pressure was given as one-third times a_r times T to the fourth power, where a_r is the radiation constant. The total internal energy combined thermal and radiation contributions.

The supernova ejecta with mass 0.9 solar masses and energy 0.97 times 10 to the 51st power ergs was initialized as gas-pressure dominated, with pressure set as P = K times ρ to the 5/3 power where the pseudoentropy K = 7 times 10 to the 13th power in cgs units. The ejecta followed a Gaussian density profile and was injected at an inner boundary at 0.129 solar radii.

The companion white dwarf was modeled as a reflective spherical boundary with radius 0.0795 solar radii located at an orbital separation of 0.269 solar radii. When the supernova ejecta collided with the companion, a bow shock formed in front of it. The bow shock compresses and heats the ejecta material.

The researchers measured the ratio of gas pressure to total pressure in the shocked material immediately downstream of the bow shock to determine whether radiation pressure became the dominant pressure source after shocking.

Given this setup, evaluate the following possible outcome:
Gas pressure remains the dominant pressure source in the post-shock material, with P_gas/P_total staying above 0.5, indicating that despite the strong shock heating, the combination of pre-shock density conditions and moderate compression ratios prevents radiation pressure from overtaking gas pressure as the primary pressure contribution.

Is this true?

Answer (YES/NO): NO